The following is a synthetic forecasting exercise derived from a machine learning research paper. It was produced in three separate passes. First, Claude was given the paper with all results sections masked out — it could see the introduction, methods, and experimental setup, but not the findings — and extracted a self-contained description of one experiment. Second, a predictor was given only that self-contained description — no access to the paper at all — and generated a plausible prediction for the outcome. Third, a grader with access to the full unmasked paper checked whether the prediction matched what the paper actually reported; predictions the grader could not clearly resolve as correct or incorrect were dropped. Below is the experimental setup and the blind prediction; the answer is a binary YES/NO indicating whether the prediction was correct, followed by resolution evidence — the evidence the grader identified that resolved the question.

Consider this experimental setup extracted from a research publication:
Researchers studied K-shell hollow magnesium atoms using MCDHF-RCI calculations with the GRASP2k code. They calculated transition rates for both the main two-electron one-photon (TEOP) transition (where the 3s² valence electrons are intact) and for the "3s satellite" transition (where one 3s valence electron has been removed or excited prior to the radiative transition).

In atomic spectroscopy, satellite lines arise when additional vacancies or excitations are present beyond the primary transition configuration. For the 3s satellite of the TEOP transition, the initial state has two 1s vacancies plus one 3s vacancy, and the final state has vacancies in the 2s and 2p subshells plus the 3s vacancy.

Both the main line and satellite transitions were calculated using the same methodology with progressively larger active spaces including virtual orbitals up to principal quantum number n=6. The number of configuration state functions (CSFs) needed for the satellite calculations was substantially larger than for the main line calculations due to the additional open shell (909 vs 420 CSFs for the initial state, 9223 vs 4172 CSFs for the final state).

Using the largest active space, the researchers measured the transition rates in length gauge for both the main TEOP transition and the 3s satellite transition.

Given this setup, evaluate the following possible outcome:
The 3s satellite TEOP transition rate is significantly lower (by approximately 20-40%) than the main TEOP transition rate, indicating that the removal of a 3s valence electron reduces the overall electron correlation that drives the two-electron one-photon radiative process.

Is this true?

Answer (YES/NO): NO